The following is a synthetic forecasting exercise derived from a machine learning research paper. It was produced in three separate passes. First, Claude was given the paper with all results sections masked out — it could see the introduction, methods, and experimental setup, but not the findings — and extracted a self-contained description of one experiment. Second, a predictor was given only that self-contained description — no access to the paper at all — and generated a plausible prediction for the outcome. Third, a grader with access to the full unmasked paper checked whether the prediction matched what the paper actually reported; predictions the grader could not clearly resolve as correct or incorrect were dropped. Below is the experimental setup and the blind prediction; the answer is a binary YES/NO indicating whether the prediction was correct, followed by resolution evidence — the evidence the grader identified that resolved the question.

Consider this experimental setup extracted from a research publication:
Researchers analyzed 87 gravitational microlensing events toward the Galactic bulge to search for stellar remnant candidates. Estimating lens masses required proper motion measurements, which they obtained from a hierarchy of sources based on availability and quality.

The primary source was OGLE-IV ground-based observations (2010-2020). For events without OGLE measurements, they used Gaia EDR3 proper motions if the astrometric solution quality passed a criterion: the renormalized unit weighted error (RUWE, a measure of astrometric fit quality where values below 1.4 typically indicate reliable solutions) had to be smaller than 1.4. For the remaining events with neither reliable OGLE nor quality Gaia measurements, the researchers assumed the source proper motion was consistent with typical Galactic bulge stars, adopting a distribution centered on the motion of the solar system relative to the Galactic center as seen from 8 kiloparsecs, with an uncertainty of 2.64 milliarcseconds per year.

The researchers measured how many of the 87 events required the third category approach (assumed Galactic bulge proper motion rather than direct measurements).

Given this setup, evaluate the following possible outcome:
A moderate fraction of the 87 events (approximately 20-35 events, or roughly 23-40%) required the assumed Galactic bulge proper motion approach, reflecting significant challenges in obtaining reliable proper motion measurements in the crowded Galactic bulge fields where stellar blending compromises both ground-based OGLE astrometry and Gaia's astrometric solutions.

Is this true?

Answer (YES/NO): NO